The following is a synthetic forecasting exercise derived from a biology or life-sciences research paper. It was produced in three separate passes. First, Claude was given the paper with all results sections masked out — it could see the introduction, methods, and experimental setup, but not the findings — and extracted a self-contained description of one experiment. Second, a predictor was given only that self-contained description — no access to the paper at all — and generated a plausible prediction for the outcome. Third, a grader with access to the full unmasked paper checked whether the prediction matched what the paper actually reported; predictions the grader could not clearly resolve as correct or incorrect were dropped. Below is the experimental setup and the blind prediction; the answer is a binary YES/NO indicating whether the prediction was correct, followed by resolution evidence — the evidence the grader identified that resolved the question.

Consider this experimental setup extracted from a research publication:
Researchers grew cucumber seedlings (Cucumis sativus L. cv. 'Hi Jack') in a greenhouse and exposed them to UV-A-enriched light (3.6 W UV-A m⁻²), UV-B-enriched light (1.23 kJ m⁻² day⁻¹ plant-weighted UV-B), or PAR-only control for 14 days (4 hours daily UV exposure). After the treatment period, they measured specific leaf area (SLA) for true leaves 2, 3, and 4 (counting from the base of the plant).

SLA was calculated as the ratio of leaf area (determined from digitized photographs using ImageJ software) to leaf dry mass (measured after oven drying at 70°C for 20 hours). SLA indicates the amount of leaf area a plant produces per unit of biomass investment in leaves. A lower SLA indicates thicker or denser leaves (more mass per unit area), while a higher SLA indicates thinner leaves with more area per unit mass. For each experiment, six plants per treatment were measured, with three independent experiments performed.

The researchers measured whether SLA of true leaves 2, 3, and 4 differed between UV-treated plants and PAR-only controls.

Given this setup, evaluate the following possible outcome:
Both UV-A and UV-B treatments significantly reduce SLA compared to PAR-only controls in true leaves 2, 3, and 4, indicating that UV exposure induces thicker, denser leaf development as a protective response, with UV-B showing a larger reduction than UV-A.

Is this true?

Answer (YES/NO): NO